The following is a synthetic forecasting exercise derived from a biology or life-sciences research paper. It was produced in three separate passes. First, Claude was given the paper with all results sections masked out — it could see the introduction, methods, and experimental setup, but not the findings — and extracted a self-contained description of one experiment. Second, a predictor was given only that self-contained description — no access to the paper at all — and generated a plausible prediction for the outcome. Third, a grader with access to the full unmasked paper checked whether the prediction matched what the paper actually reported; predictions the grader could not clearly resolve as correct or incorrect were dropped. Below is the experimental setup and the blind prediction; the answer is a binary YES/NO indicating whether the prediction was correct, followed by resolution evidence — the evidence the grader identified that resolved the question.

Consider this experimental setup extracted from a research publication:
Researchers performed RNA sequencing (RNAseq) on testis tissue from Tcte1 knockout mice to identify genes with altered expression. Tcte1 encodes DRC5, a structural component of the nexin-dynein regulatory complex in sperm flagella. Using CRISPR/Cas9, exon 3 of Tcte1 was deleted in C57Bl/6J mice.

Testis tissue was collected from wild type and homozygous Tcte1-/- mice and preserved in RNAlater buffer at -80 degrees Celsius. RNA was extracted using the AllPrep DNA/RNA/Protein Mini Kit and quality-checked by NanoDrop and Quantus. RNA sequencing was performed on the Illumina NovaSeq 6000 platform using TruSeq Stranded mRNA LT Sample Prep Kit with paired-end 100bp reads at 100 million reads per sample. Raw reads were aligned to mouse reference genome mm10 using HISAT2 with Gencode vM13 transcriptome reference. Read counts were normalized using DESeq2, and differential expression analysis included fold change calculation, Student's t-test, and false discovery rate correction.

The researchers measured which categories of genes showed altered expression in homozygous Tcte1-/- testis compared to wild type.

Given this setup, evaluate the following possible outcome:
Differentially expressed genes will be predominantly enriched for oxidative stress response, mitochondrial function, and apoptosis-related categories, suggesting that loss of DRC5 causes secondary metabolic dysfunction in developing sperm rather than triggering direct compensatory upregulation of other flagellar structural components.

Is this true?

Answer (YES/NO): NO